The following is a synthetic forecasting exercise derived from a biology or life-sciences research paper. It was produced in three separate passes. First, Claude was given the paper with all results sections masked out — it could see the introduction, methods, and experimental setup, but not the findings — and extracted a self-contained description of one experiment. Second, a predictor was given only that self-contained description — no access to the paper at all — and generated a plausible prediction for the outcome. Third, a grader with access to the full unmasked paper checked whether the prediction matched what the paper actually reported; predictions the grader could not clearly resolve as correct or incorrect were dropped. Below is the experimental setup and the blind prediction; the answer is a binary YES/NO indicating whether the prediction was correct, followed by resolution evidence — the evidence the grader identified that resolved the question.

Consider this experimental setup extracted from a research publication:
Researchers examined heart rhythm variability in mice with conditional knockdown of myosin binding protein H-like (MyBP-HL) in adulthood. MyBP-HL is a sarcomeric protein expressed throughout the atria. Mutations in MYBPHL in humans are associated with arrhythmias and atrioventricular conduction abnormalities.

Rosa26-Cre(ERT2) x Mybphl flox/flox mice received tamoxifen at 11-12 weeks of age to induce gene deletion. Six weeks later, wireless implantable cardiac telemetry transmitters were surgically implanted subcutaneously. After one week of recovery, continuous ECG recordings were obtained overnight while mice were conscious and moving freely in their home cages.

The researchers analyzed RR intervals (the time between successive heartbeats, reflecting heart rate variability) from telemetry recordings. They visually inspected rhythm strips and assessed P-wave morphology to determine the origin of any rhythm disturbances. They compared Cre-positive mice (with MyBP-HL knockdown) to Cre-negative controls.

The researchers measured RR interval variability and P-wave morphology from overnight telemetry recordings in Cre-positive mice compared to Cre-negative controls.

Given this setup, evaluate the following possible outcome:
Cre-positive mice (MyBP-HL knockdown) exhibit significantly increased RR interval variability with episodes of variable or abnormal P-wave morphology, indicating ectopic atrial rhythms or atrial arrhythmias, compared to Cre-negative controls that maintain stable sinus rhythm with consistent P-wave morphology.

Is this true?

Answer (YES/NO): NO